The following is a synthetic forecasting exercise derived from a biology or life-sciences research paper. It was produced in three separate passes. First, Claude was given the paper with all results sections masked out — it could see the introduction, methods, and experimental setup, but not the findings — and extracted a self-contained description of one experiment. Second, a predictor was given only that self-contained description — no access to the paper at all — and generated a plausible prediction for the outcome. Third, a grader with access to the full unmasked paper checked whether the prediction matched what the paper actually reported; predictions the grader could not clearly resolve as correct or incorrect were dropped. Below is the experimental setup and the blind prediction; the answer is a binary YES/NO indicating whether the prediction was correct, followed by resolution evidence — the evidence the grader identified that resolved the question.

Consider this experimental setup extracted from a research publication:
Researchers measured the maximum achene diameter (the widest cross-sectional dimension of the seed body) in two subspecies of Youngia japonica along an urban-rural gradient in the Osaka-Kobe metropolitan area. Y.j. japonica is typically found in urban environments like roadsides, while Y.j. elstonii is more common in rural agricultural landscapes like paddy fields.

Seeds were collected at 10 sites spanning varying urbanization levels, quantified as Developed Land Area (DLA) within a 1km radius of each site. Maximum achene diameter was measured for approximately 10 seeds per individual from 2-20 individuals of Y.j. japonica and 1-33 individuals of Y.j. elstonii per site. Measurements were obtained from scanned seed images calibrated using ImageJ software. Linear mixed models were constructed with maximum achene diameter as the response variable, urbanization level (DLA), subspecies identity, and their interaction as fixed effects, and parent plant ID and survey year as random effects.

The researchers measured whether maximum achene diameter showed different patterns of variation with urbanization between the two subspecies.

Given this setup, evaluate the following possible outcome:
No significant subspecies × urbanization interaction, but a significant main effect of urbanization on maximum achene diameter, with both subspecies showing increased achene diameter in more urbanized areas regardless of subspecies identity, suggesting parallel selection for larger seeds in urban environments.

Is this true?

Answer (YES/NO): NO